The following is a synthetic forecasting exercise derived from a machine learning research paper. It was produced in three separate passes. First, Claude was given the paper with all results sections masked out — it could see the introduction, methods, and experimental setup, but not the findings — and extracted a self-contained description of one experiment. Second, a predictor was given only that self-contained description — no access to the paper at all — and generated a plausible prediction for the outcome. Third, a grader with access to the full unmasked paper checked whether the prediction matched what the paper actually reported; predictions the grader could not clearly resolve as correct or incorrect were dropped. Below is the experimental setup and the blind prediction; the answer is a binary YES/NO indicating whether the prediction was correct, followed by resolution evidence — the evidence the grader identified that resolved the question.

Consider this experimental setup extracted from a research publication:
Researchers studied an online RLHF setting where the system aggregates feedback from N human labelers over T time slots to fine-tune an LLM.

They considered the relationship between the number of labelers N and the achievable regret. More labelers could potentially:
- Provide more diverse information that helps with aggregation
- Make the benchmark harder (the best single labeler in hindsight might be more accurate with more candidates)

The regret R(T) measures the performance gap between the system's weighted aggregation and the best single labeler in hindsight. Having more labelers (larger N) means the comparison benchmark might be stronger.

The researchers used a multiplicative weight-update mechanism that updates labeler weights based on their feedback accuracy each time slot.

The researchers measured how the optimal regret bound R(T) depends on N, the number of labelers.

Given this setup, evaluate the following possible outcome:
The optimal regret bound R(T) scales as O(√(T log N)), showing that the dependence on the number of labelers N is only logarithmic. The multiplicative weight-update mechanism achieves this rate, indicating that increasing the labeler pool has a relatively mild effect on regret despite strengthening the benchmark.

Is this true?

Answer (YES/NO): NO